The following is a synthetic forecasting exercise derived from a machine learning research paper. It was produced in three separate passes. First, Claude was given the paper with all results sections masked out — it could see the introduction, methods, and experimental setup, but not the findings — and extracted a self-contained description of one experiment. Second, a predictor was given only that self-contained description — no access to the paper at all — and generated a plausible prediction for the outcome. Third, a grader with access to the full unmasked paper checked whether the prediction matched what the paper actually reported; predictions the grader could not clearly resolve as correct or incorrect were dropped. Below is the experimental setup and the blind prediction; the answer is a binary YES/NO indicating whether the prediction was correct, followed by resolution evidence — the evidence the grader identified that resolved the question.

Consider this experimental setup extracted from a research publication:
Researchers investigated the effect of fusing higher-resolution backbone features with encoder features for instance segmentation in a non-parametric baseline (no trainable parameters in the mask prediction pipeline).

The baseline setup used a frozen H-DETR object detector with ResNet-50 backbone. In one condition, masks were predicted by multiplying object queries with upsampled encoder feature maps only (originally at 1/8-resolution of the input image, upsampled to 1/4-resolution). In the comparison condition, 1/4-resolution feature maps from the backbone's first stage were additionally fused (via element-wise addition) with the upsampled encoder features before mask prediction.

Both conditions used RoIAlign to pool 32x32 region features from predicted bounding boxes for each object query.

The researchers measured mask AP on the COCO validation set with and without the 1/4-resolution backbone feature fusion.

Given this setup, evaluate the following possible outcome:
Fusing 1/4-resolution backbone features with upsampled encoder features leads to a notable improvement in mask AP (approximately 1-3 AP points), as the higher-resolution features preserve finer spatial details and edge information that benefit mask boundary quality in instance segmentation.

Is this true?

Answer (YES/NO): NO